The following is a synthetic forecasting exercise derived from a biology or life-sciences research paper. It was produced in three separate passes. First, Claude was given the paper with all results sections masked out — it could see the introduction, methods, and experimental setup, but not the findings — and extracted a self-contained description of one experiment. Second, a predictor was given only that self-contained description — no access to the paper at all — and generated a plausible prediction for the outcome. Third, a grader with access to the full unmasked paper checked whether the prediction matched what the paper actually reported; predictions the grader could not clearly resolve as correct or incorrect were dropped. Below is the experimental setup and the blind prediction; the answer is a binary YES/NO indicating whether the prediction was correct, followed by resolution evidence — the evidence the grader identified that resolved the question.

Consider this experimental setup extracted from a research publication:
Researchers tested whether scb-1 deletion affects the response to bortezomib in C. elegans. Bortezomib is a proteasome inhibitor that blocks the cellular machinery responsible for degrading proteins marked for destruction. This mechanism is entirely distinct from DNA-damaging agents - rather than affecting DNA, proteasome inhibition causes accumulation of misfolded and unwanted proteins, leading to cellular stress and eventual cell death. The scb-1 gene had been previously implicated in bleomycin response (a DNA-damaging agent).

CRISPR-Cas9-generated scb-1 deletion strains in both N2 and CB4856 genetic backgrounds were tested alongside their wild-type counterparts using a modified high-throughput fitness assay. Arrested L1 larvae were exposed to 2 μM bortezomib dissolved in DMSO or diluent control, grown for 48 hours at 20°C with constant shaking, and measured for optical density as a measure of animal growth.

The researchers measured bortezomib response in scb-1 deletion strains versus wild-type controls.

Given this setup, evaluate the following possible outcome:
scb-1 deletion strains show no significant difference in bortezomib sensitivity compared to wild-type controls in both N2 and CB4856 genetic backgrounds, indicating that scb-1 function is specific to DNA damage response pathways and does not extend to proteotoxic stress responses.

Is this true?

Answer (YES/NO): YES